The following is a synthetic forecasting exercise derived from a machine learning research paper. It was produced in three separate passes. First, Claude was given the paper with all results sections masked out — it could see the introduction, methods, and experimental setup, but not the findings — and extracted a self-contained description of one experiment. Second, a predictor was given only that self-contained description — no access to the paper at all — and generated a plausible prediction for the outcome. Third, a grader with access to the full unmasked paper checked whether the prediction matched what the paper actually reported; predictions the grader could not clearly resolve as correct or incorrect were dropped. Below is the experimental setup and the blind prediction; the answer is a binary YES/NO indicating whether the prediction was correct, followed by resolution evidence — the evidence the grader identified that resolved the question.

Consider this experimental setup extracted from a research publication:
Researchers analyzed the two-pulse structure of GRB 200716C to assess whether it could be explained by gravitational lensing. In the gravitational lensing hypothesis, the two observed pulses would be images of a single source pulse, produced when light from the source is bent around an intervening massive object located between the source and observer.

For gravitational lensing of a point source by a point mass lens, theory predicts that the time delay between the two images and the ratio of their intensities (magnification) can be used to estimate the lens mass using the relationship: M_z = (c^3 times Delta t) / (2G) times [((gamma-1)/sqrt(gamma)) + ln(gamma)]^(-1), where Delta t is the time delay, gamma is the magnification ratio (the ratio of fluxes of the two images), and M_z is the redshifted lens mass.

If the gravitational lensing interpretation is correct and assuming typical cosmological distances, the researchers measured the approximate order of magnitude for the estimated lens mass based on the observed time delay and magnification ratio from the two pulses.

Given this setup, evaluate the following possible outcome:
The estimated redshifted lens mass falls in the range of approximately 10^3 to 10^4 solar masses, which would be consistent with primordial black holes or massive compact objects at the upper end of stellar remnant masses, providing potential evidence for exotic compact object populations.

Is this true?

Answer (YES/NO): NO